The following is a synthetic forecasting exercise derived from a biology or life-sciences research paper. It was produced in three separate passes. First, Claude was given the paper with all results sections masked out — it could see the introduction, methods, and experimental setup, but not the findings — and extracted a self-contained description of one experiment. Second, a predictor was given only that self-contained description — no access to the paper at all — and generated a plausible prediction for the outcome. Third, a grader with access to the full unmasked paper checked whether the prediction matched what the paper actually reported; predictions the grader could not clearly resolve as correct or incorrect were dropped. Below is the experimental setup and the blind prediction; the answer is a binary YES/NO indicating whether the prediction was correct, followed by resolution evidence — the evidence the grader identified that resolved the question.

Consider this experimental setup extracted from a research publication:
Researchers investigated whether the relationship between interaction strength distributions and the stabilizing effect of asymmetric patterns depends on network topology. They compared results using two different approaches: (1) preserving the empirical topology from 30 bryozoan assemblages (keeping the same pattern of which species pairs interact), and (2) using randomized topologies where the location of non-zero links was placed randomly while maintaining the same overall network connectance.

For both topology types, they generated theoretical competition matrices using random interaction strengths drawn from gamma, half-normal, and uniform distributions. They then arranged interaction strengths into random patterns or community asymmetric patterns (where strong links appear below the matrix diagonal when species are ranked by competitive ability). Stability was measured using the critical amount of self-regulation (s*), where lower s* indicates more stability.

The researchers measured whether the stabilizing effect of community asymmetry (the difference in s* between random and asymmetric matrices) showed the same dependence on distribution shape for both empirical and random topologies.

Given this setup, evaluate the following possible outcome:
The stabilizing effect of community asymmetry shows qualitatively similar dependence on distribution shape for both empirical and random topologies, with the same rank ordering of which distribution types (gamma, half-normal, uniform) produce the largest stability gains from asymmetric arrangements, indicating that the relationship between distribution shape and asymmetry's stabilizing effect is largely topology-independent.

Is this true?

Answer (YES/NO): YES